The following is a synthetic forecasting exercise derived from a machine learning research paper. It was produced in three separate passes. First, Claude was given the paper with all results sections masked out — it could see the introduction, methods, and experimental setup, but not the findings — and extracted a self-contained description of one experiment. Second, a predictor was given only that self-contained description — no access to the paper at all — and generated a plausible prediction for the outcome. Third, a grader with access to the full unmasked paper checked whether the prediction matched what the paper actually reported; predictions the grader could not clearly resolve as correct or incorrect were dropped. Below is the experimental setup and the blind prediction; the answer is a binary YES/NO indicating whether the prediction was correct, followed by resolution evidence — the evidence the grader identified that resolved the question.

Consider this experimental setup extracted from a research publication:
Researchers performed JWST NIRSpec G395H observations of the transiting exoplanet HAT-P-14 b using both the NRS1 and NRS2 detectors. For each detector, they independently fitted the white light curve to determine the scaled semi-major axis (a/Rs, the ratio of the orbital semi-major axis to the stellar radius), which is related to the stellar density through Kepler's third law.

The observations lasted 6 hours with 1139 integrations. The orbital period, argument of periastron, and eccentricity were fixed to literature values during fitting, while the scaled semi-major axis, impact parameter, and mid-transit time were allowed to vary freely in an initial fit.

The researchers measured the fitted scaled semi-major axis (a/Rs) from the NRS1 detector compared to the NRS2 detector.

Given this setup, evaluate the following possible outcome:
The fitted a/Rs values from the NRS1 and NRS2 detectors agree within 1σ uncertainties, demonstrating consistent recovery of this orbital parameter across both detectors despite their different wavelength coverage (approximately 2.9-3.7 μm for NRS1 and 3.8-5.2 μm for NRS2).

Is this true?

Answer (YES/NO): NO